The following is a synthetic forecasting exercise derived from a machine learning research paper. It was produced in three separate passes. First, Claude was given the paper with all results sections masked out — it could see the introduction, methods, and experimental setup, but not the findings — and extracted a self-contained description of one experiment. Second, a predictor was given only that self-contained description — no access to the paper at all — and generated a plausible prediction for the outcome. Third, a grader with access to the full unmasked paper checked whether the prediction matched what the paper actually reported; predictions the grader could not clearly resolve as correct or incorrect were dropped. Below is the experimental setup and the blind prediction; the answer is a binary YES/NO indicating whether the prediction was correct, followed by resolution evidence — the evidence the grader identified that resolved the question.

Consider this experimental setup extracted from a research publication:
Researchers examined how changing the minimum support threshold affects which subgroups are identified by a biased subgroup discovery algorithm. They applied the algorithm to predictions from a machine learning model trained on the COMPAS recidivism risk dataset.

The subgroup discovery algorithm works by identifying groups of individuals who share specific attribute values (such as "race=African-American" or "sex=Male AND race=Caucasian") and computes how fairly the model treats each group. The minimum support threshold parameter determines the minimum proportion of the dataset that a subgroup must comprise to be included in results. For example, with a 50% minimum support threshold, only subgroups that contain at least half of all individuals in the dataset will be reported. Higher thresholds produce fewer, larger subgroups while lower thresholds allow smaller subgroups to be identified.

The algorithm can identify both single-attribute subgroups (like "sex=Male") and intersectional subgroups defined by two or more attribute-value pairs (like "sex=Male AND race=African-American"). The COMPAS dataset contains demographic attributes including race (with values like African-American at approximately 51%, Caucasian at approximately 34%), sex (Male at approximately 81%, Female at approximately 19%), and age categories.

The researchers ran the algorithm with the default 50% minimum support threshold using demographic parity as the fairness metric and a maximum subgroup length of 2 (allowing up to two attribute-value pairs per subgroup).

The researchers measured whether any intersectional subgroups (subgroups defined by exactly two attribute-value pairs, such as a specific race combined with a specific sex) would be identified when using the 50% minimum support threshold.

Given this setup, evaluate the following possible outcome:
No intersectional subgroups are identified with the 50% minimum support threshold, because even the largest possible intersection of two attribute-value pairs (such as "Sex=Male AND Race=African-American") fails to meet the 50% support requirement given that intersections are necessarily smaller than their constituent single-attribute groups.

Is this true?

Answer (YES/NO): YES